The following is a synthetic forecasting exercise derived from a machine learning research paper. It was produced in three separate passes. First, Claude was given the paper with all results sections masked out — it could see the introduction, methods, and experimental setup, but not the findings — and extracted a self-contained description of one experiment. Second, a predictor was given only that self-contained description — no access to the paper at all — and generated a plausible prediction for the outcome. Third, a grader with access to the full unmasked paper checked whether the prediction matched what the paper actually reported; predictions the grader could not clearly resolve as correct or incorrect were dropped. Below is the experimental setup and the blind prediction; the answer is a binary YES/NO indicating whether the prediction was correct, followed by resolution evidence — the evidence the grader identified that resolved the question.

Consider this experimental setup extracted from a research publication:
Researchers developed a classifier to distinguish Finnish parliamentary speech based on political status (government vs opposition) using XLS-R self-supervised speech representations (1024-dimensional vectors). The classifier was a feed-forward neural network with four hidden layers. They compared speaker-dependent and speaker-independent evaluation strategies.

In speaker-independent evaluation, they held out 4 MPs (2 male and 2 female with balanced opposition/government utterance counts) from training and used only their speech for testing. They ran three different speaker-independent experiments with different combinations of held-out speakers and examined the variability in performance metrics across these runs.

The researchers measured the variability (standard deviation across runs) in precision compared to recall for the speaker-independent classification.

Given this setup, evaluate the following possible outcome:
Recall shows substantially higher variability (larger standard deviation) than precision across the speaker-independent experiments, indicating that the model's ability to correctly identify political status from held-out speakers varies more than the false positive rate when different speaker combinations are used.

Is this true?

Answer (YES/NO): NO